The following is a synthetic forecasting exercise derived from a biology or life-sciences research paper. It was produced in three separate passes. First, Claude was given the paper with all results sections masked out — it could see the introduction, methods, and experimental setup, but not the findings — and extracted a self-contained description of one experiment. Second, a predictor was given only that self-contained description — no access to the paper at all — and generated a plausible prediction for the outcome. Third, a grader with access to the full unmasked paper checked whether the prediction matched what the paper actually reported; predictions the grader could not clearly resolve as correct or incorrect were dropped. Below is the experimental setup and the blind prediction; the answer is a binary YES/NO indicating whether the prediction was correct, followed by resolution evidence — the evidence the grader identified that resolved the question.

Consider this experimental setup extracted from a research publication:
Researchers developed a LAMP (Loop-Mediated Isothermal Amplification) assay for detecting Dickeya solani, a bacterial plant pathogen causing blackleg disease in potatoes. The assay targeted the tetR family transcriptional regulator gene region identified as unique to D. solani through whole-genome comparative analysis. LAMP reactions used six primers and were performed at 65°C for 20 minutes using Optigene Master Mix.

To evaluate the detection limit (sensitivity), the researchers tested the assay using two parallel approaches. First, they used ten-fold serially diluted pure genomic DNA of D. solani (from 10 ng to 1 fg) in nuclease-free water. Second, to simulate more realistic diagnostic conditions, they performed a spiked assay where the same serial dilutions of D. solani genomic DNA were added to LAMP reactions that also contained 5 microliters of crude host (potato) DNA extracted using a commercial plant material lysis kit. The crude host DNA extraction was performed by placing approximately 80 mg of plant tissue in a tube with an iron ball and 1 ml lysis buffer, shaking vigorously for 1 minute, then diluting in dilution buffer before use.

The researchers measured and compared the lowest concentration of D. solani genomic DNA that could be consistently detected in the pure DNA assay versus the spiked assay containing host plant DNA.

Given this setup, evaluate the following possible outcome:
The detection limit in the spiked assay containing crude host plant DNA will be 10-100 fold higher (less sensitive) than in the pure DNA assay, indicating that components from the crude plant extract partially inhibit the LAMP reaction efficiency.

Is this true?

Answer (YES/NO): NO